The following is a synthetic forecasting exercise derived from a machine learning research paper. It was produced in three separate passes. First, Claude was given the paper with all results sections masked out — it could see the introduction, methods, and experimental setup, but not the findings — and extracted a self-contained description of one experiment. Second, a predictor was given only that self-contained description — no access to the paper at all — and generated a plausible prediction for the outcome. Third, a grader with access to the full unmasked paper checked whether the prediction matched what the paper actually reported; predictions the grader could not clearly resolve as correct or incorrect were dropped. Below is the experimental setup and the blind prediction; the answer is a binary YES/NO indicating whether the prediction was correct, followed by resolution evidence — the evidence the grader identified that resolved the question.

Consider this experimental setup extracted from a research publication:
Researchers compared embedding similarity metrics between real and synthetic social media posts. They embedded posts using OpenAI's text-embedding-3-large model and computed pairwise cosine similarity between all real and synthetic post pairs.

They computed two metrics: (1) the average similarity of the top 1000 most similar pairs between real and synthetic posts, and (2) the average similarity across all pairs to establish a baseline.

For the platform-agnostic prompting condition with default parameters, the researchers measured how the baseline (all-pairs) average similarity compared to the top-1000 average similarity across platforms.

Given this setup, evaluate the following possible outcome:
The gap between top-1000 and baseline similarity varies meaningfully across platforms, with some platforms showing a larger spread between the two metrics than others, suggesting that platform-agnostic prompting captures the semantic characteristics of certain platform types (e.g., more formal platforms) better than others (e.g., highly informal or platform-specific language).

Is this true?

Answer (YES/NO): NO